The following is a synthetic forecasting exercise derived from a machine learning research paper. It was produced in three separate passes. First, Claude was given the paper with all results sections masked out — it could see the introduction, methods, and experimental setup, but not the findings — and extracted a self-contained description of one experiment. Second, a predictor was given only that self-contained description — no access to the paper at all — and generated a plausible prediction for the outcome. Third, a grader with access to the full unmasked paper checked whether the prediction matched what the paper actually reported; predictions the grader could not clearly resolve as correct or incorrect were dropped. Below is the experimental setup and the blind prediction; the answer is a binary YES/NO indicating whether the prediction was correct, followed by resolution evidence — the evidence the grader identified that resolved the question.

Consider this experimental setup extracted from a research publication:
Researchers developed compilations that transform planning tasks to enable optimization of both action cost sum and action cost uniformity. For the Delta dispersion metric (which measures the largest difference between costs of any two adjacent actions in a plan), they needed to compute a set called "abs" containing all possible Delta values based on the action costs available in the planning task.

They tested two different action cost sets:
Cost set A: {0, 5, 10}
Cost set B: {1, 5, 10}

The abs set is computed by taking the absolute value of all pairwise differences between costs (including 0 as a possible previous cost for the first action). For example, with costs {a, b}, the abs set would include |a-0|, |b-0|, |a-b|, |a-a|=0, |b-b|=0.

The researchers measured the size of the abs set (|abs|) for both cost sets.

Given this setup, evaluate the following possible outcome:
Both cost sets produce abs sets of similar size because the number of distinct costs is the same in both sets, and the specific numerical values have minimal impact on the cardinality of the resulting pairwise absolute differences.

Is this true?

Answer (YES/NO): NO